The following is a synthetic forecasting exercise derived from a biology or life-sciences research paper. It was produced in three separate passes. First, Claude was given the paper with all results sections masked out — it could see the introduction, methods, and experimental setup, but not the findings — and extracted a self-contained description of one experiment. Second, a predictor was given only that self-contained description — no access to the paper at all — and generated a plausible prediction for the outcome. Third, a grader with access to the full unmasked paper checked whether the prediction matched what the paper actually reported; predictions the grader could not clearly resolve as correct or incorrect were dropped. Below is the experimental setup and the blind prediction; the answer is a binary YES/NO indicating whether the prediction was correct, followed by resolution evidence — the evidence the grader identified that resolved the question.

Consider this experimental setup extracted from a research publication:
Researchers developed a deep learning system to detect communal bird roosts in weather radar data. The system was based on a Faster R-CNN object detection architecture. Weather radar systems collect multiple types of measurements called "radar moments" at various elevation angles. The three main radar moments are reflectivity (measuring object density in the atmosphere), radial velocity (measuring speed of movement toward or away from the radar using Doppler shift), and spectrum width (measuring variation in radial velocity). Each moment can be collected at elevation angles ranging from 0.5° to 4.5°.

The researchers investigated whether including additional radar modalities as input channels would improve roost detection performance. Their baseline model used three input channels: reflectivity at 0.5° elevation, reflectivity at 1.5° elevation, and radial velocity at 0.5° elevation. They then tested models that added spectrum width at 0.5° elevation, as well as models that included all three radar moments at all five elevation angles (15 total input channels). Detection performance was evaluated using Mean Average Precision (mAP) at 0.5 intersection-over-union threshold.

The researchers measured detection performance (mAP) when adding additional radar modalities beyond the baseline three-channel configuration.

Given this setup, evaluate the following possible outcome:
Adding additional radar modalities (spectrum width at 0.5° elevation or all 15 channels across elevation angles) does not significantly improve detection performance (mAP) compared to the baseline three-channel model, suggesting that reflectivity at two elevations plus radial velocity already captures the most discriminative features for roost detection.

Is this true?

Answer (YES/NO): YES